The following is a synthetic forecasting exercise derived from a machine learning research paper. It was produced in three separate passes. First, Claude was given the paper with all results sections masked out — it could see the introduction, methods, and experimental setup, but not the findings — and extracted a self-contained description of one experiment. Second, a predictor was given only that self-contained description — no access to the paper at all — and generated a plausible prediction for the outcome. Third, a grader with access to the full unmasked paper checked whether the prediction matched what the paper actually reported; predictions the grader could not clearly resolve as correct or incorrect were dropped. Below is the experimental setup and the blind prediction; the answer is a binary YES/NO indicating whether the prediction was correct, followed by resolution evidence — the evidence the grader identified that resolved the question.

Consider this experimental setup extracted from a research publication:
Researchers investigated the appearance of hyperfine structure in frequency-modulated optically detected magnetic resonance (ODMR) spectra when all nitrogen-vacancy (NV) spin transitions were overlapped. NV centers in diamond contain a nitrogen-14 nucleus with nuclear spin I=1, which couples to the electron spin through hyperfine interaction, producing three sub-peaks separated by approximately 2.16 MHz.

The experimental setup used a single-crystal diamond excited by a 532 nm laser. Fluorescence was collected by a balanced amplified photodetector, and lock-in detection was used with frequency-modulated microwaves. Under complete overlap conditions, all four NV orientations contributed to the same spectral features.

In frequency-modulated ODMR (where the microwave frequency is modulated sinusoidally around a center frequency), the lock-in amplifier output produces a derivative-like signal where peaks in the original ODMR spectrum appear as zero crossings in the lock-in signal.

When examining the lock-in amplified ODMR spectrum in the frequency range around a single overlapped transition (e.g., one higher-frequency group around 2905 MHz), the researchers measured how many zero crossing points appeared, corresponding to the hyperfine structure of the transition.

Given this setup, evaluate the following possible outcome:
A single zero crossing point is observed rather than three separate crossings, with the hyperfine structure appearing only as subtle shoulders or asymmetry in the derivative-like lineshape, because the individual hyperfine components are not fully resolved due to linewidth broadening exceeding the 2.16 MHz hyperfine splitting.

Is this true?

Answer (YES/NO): NO